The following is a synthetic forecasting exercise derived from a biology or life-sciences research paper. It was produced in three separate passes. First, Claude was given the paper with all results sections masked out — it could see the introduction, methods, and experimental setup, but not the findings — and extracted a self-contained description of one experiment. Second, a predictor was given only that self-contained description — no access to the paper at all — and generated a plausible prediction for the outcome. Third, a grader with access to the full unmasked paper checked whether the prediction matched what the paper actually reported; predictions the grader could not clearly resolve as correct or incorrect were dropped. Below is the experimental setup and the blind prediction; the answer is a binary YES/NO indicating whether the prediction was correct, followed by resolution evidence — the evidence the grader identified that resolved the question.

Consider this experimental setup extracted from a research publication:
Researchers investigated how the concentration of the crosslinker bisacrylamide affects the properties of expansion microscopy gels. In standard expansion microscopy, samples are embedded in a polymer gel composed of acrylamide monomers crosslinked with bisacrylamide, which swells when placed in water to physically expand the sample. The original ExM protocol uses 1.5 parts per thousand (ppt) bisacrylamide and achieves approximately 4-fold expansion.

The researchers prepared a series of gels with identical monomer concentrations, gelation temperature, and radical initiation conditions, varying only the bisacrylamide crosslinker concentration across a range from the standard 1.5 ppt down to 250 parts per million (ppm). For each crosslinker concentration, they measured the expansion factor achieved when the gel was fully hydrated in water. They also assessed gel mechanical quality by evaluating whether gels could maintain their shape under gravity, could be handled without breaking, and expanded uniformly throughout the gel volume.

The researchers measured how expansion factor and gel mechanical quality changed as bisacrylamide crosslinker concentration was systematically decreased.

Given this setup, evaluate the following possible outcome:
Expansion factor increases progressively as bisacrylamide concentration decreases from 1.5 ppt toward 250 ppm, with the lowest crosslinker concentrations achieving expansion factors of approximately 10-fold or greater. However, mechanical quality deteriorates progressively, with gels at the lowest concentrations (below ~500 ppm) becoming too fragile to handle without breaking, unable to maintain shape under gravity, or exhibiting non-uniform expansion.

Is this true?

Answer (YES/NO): NO